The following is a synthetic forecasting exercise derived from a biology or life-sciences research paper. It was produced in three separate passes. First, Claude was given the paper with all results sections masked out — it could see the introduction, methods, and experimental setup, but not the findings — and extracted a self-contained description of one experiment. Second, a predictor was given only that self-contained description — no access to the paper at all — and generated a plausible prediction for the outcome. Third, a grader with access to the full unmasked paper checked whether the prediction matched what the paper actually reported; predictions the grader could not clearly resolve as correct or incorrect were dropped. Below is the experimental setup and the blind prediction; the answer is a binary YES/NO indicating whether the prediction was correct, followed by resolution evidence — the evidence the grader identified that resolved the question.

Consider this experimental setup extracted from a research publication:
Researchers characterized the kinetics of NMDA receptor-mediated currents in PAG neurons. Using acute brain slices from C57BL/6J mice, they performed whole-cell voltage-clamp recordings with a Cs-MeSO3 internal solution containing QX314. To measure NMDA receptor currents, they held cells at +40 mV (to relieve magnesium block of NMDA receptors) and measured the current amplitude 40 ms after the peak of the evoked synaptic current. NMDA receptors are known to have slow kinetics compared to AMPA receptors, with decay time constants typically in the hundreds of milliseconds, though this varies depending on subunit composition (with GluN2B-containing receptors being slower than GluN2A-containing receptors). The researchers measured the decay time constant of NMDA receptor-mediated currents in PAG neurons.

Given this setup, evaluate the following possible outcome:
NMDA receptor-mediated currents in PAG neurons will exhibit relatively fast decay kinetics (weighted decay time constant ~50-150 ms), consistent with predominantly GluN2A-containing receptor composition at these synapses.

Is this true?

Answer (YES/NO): NO